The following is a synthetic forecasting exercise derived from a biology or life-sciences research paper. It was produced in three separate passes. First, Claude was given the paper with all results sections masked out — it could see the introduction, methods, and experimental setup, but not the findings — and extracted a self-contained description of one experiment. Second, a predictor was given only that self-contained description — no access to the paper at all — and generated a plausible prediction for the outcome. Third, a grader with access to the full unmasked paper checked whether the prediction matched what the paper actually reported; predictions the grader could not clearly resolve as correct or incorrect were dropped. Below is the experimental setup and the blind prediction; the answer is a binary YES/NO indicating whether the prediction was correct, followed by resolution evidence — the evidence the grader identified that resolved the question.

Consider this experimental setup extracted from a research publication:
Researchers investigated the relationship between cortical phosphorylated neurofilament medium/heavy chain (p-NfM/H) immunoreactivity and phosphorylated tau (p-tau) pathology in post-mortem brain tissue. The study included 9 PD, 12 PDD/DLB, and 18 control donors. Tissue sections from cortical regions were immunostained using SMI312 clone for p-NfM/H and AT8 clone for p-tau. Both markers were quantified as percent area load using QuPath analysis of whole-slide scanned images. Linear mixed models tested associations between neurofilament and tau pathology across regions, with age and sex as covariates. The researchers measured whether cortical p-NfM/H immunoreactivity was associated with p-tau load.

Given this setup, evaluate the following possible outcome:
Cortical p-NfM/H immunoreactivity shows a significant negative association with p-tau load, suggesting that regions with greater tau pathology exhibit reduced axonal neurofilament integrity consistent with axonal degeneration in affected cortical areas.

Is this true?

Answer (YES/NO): NO